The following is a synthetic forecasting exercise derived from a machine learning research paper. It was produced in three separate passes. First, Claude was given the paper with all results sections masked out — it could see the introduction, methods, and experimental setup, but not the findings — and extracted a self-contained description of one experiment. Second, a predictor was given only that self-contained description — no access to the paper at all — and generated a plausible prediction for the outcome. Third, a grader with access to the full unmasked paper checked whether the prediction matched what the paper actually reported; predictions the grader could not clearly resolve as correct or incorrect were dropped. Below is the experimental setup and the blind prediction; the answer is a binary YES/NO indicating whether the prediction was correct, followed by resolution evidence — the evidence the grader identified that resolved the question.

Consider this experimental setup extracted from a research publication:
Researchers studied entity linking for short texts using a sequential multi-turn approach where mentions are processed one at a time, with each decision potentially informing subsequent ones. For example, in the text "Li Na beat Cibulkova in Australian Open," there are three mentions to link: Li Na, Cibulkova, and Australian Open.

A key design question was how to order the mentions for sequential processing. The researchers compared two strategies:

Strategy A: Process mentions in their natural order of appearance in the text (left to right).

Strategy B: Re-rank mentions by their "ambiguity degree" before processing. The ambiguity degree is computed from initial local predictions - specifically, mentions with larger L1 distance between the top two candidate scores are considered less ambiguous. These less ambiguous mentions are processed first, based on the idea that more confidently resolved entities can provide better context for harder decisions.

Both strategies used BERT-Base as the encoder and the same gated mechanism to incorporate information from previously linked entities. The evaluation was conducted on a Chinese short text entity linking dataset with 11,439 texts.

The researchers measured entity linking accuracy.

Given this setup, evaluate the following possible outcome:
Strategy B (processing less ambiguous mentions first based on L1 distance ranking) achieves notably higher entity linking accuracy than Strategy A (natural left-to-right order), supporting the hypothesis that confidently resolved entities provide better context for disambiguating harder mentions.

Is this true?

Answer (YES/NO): NO